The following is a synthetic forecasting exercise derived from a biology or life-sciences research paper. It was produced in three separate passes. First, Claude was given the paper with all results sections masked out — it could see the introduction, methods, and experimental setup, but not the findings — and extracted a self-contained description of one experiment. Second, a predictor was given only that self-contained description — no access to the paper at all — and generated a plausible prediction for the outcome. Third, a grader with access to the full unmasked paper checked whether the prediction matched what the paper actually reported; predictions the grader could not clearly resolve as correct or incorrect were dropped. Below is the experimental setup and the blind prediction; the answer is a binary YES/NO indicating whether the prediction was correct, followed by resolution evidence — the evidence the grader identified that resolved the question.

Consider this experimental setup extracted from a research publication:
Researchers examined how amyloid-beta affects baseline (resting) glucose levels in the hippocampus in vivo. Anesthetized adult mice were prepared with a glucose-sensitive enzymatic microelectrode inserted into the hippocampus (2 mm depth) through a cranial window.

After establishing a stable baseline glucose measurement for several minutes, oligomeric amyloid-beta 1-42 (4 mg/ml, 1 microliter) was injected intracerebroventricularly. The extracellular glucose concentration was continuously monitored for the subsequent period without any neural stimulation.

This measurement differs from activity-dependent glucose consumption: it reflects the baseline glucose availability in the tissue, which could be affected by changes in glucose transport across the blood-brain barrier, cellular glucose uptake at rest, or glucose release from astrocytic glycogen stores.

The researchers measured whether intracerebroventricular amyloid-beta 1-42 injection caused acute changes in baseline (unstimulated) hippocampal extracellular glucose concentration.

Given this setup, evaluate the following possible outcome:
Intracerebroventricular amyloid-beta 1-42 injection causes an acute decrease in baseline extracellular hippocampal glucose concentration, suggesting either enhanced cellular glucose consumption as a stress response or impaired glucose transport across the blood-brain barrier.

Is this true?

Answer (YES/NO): NO